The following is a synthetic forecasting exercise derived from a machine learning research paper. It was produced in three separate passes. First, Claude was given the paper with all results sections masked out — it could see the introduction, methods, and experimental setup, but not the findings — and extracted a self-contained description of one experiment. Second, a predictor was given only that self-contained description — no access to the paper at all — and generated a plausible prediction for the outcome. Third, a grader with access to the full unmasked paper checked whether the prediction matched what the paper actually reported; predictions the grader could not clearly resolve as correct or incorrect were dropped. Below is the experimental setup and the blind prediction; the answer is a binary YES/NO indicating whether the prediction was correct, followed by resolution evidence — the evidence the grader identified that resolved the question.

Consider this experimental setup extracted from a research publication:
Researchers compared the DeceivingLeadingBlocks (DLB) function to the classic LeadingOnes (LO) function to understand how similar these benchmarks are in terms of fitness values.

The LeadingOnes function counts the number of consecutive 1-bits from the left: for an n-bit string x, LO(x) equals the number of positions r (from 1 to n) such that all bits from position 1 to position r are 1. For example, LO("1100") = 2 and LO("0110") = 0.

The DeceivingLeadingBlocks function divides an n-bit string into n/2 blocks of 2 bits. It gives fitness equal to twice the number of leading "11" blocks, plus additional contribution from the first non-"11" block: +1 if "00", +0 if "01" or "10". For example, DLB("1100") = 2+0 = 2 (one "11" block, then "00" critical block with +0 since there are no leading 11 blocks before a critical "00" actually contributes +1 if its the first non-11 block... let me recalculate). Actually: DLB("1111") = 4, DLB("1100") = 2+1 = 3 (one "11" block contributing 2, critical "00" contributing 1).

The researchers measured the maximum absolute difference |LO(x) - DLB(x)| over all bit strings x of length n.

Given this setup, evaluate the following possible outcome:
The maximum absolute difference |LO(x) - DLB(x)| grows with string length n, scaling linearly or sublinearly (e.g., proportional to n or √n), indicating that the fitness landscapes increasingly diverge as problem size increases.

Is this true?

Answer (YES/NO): NO